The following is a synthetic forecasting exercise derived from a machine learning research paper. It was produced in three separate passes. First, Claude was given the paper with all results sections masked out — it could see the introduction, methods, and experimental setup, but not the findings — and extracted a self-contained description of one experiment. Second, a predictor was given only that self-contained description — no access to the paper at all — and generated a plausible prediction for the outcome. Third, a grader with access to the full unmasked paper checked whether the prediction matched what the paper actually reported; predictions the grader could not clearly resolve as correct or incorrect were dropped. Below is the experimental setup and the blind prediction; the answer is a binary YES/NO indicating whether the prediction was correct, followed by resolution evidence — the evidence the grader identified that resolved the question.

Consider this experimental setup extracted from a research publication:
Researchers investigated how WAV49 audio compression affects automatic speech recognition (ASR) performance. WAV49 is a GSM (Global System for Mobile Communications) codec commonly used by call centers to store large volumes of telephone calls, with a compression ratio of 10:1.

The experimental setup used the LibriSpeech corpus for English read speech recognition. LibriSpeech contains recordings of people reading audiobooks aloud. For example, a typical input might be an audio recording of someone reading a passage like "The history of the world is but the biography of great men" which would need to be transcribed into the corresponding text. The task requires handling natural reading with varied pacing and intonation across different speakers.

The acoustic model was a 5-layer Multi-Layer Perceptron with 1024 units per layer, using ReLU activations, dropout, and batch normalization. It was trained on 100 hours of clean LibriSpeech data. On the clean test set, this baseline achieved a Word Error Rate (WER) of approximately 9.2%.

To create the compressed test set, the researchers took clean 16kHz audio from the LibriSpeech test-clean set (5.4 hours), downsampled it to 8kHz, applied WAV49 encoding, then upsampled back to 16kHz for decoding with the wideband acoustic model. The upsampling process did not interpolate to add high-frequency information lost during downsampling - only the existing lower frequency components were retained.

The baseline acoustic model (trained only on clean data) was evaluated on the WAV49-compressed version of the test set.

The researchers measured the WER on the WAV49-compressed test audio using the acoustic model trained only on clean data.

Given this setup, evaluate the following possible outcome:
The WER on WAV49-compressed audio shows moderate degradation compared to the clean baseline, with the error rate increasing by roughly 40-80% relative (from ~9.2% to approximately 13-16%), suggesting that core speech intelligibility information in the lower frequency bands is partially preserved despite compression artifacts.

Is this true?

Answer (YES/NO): NO